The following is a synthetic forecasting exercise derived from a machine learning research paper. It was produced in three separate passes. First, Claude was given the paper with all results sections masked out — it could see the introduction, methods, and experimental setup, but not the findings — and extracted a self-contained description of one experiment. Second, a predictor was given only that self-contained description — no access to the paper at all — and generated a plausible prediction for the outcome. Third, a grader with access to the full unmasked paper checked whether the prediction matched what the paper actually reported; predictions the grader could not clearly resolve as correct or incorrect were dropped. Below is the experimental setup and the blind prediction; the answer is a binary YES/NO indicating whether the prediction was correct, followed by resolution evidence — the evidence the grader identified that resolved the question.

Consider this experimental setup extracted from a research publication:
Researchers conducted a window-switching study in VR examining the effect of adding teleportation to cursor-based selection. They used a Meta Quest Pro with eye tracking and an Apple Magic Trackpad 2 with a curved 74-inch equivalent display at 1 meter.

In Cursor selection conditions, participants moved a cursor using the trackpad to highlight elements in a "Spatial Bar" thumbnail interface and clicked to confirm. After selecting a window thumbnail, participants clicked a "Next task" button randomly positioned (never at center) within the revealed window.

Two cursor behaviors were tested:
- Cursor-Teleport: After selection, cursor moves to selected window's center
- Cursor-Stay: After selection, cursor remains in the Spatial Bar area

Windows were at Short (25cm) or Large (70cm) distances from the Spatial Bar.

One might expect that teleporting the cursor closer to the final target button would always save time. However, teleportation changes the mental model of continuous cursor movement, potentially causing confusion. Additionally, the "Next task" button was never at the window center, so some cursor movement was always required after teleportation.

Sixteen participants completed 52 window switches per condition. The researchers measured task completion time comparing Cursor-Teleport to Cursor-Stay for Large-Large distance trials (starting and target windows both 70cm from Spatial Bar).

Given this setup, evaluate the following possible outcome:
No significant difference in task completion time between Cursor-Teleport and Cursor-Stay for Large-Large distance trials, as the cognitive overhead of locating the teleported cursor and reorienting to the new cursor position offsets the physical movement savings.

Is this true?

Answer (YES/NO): YES